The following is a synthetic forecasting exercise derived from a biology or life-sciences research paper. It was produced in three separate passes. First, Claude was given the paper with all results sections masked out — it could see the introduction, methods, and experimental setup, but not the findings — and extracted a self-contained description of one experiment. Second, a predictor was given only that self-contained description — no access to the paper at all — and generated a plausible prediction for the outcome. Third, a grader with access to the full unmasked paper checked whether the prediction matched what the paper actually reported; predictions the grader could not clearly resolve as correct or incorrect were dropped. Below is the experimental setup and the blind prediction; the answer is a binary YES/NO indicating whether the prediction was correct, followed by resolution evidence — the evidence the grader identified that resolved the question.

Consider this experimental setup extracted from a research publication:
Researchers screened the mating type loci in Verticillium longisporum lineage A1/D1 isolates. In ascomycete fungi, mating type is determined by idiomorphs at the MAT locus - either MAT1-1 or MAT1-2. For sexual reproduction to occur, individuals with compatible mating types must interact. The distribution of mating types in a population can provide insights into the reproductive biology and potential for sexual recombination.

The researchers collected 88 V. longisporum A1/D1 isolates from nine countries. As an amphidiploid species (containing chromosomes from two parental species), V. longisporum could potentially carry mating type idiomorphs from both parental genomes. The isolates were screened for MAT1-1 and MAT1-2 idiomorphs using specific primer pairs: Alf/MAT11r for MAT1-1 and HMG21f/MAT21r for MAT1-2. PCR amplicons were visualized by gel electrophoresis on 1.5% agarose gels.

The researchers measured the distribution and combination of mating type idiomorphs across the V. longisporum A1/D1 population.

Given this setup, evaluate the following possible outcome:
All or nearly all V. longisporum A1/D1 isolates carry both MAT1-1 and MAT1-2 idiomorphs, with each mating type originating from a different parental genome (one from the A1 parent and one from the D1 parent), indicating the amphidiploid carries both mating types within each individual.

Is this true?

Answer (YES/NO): NO